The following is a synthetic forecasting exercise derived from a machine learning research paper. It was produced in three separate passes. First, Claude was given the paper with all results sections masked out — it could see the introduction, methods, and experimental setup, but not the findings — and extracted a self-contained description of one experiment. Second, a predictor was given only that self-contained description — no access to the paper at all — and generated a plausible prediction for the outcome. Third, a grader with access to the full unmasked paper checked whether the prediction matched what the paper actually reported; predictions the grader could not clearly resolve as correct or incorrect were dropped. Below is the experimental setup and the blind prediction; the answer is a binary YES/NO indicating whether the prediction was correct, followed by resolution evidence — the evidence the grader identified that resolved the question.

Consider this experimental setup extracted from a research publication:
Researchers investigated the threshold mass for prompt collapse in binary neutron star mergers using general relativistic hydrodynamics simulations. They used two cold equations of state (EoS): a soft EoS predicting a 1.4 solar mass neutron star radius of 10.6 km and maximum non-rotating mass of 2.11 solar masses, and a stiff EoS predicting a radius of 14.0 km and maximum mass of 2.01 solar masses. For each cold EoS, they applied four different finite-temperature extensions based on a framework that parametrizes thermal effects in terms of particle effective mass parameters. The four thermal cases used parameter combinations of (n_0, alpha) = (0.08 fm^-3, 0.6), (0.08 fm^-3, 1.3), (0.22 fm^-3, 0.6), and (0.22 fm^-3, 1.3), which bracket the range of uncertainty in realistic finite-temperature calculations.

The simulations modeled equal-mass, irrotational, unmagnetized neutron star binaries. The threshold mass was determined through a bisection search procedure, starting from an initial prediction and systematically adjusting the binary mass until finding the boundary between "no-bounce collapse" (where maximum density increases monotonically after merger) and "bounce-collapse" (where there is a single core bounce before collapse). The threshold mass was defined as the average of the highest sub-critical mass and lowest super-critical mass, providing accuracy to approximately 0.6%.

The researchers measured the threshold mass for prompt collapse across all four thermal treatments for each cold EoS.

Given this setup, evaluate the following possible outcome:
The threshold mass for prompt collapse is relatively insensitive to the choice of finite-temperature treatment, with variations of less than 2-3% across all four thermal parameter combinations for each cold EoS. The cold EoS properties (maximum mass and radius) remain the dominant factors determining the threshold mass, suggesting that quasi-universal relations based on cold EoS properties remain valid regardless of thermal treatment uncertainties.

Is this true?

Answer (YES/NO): YES